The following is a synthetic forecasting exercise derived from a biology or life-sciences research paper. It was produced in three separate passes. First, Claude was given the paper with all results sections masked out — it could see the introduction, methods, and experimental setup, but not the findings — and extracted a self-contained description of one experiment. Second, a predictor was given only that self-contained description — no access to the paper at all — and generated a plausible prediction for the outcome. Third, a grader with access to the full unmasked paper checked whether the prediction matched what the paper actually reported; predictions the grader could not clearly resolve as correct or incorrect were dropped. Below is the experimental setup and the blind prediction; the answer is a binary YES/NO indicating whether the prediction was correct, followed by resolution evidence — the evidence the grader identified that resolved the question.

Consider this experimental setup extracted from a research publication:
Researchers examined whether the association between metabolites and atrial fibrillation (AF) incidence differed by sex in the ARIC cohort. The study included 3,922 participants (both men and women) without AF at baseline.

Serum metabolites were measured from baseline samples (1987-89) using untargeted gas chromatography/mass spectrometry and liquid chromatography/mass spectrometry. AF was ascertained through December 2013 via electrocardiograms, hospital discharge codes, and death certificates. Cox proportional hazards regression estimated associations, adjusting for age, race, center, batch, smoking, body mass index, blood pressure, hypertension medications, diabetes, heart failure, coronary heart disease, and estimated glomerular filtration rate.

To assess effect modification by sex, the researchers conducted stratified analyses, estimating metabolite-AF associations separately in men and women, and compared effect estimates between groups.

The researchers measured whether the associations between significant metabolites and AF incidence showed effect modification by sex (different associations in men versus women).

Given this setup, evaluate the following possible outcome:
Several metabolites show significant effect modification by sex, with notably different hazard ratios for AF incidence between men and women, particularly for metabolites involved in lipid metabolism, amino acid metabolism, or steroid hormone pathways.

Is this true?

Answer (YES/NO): NO